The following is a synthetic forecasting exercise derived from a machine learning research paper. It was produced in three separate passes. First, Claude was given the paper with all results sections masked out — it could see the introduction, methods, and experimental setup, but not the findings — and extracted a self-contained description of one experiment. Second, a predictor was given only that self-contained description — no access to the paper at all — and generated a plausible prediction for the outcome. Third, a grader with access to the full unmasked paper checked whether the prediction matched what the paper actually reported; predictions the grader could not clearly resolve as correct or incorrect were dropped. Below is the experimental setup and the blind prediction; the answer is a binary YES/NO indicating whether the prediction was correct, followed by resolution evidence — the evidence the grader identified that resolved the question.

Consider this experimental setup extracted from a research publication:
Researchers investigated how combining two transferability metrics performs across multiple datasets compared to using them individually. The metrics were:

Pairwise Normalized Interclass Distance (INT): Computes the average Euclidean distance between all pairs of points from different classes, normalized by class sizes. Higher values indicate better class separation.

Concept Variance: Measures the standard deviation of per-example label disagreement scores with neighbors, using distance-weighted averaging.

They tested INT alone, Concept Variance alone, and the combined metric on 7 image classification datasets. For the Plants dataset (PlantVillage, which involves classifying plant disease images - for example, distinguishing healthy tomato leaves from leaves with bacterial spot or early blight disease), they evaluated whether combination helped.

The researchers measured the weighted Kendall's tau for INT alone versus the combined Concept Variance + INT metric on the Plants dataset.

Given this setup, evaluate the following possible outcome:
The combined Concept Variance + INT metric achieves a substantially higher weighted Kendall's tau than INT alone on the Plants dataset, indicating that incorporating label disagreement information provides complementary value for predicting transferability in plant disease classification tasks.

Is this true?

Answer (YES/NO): YES